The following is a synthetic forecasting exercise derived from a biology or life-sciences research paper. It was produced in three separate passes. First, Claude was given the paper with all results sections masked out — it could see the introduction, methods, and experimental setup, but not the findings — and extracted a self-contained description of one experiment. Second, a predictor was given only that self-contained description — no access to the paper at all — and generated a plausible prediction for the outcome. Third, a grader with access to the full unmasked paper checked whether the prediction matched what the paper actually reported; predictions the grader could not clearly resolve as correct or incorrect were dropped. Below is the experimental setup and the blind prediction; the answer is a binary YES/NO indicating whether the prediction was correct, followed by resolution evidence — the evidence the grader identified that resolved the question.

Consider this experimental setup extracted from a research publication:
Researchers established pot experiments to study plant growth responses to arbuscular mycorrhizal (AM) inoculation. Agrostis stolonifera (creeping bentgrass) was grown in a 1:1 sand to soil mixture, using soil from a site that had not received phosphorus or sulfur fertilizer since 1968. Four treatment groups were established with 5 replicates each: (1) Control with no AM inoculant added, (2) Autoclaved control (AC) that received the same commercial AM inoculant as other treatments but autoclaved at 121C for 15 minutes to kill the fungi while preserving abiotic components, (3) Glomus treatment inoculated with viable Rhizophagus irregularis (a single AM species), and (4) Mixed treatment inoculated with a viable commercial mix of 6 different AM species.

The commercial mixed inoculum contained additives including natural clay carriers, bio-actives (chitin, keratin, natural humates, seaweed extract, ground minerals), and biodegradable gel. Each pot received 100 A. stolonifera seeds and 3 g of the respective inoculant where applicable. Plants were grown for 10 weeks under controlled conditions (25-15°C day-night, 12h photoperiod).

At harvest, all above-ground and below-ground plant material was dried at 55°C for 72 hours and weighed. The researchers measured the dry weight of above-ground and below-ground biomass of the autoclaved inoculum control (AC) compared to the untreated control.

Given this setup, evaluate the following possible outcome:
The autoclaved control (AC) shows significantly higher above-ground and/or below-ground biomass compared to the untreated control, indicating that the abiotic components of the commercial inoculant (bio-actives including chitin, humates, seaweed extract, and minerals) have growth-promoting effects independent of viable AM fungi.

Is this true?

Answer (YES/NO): YES